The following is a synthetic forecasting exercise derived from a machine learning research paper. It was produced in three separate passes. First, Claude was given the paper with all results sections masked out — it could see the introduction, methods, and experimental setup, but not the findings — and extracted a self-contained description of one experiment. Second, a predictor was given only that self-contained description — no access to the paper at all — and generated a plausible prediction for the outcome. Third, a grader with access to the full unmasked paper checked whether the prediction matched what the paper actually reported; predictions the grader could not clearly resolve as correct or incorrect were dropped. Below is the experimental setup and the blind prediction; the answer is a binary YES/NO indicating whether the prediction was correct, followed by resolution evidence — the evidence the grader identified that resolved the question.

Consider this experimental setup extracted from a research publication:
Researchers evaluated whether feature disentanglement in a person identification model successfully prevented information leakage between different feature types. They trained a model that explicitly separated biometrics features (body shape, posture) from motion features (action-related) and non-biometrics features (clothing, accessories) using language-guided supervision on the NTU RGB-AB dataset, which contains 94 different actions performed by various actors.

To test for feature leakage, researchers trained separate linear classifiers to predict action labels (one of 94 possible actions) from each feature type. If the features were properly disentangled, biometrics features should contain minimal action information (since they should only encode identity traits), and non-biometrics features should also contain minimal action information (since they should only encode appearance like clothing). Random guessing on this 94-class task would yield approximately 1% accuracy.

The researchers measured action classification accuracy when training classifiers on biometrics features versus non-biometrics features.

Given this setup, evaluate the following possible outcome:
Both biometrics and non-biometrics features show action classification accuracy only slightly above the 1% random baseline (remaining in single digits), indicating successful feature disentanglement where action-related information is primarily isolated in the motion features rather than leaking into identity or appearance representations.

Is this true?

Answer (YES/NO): NO